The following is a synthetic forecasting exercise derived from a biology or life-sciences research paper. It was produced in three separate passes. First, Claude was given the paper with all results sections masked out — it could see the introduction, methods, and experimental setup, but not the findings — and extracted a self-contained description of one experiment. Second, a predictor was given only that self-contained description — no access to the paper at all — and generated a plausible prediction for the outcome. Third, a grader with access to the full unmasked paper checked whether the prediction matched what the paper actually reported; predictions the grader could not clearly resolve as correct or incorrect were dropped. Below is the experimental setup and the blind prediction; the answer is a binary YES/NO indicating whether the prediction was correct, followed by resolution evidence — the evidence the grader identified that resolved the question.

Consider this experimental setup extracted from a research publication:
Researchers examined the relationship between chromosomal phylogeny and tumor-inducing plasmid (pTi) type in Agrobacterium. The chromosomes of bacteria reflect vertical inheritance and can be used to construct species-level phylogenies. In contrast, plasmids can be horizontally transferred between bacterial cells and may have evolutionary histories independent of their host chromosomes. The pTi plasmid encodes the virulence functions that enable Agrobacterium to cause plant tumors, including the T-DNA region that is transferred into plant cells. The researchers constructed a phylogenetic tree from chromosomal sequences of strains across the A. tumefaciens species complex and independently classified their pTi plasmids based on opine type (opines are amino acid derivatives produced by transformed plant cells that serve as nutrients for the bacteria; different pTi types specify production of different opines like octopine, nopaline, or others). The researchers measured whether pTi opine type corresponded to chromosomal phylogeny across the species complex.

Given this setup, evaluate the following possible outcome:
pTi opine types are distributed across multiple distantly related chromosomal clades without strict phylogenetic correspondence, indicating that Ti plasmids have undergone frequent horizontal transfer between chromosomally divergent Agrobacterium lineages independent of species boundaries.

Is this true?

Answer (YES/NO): YES